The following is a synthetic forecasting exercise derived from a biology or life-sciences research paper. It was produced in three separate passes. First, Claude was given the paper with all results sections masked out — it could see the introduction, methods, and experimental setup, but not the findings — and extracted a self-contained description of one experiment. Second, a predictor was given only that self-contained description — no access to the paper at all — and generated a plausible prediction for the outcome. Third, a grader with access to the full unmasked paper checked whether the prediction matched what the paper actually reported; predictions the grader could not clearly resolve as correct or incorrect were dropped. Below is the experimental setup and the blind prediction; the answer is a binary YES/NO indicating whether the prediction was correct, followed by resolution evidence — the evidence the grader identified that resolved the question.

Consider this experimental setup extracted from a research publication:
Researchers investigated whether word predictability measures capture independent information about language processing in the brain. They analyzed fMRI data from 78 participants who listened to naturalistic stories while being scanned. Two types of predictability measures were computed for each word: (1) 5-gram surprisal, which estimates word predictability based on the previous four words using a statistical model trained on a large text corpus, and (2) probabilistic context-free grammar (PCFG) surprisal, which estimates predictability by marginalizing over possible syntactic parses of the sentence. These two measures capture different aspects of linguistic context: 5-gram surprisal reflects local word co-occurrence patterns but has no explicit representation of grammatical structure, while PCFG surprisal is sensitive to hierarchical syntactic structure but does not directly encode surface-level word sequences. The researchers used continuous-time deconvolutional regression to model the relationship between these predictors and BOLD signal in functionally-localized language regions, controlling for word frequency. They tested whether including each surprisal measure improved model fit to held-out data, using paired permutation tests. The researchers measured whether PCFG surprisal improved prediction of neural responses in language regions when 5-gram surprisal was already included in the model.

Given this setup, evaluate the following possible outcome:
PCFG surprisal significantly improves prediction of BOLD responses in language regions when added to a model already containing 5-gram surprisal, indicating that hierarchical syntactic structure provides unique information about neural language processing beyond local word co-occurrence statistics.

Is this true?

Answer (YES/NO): YES